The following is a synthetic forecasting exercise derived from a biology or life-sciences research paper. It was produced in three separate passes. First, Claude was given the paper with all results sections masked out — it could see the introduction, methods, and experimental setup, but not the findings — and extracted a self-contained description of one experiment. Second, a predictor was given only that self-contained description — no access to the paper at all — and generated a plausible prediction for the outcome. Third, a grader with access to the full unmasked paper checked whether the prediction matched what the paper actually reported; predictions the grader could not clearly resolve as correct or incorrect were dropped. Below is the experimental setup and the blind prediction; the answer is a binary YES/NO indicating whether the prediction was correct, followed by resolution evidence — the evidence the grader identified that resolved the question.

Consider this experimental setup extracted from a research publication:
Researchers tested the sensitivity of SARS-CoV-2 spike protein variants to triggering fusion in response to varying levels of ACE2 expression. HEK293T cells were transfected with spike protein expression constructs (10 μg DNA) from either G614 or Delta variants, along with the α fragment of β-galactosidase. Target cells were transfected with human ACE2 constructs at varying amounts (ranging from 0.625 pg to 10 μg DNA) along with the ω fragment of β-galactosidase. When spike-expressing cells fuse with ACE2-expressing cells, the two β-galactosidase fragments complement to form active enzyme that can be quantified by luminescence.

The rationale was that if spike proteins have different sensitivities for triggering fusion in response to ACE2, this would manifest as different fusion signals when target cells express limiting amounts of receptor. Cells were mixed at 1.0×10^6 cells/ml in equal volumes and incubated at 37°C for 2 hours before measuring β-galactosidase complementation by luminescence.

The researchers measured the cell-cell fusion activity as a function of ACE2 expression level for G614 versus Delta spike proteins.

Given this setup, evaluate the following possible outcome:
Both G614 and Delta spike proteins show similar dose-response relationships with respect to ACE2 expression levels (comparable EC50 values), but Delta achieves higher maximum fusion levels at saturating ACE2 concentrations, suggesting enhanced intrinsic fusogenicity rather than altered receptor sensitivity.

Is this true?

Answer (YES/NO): NO